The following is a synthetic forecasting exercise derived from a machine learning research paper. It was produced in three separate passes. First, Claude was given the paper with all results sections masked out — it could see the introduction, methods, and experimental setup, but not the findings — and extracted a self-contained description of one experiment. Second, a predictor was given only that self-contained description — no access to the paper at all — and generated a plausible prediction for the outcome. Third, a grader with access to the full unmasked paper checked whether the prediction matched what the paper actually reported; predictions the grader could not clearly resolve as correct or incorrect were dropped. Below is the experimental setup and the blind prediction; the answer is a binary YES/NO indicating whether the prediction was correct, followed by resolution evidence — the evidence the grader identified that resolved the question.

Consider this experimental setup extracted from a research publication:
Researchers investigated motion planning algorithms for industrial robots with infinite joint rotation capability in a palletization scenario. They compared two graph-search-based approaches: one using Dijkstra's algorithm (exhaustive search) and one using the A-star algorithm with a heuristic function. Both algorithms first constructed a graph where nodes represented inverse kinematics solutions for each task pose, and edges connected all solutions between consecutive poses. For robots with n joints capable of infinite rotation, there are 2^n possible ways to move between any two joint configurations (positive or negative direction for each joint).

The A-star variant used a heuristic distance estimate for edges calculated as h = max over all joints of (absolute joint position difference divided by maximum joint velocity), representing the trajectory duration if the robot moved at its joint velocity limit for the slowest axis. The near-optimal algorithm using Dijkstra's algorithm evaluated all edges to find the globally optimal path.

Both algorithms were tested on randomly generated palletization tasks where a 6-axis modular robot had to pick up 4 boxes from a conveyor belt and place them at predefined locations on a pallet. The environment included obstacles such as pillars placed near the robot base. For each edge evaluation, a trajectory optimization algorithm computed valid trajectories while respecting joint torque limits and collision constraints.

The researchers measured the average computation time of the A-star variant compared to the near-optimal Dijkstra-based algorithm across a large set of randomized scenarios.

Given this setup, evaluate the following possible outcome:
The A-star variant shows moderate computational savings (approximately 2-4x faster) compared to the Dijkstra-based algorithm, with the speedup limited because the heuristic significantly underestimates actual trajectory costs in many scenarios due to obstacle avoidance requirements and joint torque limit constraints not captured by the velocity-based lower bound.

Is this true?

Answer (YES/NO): NO